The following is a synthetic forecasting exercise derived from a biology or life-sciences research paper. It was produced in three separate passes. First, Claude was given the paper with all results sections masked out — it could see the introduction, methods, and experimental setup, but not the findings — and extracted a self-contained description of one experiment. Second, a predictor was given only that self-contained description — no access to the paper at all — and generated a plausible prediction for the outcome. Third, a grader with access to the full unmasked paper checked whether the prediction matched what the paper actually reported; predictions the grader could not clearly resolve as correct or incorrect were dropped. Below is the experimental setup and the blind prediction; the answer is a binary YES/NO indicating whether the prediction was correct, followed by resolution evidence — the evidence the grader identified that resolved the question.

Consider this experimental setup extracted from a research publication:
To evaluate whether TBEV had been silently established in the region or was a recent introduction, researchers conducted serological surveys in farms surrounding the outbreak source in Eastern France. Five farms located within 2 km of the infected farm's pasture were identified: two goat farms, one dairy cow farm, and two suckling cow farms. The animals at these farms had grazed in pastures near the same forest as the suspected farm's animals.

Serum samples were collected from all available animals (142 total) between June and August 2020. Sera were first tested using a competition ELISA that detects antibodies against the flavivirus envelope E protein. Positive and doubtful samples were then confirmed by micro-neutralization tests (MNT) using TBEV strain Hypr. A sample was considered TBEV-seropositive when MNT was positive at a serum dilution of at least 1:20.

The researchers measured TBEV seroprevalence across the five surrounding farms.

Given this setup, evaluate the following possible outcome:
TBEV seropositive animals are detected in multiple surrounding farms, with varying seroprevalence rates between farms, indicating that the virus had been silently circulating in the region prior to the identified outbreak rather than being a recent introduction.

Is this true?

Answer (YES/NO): YES